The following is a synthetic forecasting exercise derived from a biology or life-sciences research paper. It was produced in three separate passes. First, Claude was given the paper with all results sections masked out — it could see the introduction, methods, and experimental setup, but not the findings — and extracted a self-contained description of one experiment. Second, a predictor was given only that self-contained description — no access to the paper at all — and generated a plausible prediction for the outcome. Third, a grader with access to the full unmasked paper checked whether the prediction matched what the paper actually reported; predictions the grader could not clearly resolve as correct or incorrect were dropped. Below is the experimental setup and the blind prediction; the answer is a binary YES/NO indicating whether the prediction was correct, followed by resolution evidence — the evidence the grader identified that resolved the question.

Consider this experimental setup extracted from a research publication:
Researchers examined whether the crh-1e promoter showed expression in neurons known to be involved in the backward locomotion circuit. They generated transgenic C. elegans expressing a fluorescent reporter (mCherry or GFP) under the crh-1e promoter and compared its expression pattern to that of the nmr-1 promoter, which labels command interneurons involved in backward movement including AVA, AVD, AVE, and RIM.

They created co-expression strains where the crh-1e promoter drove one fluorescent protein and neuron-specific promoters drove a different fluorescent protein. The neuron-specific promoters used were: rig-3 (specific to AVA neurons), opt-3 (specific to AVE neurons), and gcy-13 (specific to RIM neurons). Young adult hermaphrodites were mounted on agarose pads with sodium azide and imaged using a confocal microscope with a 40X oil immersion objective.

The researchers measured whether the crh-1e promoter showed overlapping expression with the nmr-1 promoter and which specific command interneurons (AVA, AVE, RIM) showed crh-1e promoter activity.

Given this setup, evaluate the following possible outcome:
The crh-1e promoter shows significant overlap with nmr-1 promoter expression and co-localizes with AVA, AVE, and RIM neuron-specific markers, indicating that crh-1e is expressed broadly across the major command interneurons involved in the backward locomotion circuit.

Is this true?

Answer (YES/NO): NO